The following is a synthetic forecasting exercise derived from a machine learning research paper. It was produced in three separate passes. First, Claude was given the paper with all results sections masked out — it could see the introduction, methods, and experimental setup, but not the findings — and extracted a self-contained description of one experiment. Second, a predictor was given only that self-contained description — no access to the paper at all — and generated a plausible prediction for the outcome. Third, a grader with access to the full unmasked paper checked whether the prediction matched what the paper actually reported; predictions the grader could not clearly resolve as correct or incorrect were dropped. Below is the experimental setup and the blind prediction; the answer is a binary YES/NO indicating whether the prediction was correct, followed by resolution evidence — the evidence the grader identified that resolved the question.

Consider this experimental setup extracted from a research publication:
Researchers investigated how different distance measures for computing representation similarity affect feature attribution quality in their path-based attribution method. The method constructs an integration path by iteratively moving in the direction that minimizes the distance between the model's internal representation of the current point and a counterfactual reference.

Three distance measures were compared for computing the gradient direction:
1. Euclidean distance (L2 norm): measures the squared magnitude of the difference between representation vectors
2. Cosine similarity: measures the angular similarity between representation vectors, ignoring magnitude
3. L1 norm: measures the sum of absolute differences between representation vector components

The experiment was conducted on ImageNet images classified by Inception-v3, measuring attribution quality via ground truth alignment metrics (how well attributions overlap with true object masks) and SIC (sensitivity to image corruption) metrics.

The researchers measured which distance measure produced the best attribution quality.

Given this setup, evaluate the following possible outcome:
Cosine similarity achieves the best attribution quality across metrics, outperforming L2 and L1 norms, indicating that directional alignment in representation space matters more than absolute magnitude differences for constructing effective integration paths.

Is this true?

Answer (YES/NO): NO